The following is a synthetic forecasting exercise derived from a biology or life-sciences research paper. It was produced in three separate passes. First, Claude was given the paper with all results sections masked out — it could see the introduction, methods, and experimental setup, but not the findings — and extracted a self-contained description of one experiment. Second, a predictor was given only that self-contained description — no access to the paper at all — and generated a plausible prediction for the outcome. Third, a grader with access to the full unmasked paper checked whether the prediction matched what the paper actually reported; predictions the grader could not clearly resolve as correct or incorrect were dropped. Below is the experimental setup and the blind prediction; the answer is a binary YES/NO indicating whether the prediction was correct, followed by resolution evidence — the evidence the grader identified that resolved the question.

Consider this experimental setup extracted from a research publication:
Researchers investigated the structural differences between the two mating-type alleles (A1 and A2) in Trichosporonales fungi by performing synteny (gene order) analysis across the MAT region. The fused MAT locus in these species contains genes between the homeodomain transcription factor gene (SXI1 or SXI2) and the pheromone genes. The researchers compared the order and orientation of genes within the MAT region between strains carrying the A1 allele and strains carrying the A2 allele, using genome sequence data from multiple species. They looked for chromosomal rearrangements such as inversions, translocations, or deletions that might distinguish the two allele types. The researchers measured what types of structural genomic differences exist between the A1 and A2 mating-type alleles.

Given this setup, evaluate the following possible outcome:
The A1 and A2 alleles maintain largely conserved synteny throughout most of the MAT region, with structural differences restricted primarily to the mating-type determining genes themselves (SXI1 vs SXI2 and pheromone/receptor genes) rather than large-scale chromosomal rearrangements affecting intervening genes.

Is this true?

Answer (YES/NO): NO